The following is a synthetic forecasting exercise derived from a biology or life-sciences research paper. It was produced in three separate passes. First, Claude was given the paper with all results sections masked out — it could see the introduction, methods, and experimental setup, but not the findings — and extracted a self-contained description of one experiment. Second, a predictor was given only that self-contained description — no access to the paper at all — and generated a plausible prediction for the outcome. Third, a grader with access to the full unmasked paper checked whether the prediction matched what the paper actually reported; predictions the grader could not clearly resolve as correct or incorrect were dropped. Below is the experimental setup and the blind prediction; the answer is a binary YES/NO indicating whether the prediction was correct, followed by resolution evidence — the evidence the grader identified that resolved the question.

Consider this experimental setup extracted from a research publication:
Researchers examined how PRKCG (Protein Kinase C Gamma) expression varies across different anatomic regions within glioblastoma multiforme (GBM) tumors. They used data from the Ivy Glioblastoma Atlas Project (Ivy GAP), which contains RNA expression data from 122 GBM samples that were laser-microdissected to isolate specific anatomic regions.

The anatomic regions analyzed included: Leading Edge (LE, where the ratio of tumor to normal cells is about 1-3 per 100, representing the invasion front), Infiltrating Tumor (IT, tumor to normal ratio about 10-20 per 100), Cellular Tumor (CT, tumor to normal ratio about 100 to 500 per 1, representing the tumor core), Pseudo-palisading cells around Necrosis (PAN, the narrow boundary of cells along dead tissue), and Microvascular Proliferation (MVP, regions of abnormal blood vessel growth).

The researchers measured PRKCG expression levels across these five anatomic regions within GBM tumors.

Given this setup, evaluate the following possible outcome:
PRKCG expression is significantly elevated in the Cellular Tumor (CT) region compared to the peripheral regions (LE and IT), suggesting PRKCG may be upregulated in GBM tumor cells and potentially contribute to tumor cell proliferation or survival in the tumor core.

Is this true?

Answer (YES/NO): NO